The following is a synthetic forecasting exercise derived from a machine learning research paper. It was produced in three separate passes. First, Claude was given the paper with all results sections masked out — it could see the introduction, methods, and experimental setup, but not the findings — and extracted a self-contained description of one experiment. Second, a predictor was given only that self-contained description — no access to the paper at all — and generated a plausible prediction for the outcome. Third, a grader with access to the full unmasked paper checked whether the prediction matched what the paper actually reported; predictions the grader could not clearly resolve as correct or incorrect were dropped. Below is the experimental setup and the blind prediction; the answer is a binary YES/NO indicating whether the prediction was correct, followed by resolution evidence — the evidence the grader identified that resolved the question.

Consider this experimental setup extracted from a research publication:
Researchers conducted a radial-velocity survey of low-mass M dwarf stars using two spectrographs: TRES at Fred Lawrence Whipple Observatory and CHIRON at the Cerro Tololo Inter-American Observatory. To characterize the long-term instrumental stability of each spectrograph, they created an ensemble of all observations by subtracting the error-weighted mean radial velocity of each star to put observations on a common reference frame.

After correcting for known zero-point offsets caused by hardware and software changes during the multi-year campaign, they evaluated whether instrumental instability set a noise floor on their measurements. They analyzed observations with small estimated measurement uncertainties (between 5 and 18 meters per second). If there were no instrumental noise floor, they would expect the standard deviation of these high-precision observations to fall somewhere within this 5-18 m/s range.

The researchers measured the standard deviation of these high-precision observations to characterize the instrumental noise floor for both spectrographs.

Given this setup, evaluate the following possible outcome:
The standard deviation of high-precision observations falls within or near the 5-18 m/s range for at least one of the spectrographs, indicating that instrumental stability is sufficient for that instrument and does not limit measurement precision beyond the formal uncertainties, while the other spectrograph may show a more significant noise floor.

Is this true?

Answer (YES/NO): NO